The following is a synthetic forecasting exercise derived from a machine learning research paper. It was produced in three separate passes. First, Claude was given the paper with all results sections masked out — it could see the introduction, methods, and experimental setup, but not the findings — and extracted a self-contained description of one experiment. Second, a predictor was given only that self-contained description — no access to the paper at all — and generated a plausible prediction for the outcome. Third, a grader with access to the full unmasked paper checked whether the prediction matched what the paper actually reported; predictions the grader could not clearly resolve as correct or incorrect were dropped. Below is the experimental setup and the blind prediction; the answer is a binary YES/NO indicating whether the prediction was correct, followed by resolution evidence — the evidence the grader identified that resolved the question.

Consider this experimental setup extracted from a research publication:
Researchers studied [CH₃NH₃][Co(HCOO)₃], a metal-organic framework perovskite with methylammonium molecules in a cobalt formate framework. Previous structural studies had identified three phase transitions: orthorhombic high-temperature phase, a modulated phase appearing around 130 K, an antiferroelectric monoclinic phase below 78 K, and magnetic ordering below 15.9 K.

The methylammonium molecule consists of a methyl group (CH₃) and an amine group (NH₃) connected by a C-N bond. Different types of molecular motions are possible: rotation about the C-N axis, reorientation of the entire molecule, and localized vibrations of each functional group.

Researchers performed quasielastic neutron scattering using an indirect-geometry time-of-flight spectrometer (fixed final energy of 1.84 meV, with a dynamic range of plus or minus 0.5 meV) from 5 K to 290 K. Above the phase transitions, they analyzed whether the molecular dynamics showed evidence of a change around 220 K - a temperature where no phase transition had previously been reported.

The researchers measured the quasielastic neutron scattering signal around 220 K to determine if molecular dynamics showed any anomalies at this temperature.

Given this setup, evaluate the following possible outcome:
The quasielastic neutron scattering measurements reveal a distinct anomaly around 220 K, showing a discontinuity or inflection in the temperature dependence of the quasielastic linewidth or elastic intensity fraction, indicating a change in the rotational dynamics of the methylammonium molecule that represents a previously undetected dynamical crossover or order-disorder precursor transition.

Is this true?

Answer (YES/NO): NO